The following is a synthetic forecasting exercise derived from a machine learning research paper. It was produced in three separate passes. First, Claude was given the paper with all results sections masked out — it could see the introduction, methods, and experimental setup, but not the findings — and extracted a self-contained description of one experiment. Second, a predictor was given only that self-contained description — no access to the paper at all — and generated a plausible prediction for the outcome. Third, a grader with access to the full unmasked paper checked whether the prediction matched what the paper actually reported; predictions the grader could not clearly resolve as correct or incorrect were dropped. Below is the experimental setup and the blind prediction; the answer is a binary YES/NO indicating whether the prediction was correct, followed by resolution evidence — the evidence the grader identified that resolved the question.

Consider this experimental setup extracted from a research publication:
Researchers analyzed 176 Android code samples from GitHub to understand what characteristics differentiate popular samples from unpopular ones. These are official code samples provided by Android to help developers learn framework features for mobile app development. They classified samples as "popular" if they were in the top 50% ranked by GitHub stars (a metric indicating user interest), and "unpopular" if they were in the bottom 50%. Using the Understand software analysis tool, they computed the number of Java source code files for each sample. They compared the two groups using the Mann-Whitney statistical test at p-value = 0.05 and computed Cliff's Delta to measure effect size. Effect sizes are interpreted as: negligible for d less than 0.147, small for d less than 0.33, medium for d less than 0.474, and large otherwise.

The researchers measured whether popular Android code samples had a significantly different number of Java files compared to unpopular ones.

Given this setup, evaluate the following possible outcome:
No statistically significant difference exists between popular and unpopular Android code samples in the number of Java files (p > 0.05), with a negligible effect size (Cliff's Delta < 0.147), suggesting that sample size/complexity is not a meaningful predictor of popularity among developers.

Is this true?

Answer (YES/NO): NO